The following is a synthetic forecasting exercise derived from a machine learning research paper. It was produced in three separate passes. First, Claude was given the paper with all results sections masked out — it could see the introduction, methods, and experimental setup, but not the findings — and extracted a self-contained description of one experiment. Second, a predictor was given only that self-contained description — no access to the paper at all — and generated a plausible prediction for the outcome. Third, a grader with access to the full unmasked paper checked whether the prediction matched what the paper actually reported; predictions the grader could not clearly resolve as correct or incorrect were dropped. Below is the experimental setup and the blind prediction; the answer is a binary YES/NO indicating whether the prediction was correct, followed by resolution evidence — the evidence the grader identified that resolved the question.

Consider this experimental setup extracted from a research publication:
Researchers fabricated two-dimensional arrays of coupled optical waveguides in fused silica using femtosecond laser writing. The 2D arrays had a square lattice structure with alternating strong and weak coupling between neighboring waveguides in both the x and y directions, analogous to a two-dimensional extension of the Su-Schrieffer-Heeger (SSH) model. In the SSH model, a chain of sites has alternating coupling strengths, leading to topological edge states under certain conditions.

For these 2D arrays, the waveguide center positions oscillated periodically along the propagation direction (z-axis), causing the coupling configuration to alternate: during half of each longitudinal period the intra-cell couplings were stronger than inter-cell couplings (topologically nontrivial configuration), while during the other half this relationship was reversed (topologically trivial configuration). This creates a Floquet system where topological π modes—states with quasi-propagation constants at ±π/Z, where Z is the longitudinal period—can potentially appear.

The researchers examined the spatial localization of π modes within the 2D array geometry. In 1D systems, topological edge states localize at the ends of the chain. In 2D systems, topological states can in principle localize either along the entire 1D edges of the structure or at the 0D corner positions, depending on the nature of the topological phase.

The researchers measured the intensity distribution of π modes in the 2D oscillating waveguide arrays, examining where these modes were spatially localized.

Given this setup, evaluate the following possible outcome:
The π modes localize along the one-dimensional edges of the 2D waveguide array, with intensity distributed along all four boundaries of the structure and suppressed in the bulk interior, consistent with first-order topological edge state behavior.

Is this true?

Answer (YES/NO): NO